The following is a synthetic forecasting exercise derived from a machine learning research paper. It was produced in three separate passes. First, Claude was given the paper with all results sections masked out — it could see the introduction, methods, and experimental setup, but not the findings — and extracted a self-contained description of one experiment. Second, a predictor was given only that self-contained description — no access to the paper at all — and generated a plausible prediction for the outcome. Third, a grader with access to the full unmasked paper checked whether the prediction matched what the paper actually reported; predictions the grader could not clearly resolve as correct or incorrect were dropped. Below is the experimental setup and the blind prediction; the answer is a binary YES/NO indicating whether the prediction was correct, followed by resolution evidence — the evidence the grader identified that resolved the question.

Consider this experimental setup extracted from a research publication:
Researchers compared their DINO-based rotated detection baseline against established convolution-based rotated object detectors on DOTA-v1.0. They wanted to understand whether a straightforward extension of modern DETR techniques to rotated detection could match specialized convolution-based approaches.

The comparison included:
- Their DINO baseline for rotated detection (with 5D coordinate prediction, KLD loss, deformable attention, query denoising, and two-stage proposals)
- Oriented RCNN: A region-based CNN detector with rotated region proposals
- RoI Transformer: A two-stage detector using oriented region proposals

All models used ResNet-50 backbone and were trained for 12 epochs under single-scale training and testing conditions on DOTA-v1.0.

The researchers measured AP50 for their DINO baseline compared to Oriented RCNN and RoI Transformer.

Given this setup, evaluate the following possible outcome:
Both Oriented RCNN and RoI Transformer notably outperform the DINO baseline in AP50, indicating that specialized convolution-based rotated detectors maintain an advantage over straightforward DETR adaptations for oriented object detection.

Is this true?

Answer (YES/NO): NO